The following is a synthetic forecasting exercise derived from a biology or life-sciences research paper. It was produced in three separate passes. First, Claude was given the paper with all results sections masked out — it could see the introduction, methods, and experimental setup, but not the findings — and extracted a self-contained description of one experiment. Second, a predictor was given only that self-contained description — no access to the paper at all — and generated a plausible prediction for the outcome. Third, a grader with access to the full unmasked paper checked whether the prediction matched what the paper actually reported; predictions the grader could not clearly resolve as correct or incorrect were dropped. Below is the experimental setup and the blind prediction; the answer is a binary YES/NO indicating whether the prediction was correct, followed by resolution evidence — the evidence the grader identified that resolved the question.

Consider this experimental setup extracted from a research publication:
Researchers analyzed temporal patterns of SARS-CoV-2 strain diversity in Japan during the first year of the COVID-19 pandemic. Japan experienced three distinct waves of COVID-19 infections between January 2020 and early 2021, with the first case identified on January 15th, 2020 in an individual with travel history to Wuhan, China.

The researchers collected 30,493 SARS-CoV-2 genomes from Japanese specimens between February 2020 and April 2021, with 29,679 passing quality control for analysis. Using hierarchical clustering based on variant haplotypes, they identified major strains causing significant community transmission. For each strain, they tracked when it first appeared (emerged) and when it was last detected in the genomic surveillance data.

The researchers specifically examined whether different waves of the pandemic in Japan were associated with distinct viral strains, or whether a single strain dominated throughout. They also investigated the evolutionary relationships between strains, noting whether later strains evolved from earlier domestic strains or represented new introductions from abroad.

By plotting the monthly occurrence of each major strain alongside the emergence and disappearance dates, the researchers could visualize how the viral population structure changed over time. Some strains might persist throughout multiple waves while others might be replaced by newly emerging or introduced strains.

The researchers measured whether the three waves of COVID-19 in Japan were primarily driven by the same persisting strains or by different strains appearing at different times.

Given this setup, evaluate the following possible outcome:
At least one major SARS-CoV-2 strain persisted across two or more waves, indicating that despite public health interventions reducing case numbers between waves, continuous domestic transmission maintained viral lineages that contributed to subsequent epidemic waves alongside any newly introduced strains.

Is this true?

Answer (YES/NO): YES